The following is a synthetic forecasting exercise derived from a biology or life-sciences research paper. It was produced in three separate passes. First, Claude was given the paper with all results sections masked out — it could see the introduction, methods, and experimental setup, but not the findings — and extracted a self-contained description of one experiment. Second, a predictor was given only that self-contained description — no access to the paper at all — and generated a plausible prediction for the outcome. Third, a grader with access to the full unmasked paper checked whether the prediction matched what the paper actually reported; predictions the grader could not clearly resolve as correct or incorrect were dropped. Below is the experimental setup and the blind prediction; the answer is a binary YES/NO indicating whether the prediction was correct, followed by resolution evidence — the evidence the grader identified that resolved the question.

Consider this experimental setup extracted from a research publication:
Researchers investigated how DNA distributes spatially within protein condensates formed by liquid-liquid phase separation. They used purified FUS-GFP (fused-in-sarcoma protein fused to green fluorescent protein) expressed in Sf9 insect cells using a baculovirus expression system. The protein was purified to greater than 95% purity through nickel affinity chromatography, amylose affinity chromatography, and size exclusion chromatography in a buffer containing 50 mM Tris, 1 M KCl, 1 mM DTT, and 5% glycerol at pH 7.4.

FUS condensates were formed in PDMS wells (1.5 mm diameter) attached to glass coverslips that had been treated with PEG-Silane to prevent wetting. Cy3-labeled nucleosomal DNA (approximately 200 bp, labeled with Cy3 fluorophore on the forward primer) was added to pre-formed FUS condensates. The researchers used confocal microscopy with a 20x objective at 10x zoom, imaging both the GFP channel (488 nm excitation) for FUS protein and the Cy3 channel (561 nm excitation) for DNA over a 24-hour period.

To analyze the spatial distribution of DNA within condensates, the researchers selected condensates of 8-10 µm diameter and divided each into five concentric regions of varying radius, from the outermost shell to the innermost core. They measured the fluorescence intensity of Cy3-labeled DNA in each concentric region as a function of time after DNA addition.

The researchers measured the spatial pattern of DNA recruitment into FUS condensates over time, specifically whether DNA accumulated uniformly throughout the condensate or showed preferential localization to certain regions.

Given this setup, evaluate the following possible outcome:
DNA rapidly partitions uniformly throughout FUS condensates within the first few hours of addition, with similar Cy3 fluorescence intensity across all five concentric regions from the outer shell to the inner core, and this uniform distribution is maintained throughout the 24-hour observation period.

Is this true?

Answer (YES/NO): NO